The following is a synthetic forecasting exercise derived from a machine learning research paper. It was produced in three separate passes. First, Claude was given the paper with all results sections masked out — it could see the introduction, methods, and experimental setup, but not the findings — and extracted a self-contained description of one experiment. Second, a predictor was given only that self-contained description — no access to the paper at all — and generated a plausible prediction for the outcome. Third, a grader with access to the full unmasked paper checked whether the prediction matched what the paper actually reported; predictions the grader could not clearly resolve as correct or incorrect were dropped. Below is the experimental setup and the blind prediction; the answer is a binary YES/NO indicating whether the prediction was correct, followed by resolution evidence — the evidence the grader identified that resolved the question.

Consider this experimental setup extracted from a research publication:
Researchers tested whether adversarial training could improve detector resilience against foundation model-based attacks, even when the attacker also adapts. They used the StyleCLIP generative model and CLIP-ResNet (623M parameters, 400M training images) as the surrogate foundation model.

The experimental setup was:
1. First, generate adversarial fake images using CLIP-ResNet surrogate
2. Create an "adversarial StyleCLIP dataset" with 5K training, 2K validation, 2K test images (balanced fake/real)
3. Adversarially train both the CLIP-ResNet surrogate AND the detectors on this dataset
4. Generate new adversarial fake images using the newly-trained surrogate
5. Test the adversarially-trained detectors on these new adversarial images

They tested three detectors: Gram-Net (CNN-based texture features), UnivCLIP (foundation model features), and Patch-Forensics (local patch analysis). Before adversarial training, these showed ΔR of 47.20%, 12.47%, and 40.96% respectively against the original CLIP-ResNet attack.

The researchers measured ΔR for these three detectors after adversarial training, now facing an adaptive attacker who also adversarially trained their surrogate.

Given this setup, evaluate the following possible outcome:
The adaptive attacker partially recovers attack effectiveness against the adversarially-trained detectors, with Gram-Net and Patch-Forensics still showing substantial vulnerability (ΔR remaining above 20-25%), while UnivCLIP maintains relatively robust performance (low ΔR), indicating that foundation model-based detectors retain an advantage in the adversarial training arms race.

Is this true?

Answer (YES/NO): NO